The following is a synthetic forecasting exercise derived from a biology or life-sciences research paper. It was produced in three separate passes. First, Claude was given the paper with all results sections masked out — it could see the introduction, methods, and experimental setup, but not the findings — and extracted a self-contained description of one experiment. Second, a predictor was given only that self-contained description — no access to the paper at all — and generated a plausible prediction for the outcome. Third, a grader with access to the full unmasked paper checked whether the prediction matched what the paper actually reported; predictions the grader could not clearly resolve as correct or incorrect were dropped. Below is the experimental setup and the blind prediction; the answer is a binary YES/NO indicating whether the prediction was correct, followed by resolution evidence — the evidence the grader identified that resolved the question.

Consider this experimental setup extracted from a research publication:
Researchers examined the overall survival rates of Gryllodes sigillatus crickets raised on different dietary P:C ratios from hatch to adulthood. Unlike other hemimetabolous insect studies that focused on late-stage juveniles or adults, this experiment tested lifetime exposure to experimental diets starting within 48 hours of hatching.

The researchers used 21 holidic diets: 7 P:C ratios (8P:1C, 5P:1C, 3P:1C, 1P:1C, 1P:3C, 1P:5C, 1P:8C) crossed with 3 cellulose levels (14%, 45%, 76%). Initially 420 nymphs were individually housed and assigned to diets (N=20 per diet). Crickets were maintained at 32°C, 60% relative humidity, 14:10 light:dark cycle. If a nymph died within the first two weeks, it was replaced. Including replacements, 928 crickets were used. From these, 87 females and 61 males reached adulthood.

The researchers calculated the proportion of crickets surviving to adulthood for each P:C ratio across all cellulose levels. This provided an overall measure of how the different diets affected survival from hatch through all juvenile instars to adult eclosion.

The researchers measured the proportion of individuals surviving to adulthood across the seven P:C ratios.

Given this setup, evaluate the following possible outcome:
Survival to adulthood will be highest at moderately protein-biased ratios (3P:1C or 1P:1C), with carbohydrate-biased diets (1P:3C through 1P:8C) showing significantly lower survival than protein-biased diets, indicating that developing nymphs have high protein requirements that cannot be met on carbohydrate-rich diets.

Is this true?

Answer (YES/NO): NO